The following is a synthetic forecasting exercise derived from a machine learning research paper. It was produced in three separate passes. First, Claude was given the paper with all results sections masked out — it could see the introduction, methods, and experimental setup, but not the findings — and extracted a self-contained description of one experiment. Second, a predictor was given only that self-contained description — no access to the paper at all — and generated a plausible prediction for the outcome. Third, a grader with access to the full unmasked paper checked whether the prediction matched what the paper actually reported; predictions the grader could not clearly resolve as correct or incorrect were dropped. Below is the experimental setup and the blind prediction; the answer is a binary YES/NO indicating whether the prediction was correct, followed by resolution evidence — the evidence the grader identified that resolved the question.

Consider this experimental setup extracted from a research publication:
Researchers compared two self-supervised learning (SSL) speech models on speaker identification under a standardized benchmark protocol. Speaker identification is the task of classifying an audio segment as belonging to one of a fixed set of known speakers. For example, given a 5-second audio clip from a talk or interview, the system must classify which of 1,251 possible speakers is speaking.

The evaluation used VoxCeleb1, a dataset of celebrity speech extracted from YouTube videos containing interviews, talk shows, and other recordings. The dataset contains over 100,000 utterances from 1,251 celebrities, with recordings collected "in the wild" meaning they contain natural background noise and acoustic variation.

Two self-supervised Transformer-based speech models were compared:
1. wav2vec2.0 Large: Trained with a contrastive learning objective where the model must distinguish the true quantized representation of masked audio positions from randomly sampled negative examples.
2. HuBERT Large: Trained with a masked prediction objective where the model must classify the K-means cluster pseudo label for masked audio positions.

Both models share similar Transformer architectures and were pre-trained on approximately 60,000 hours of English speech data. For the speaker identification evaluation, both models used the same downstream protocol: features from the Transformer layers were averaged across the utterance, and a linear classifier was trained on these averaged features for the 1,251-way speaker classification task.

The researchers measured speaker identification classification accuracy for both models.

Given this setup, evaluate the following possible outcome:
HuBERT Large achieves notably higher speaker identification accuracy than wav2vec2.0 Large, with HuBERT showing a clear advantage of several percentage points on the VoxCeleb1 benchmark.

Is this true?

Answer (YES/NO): YES